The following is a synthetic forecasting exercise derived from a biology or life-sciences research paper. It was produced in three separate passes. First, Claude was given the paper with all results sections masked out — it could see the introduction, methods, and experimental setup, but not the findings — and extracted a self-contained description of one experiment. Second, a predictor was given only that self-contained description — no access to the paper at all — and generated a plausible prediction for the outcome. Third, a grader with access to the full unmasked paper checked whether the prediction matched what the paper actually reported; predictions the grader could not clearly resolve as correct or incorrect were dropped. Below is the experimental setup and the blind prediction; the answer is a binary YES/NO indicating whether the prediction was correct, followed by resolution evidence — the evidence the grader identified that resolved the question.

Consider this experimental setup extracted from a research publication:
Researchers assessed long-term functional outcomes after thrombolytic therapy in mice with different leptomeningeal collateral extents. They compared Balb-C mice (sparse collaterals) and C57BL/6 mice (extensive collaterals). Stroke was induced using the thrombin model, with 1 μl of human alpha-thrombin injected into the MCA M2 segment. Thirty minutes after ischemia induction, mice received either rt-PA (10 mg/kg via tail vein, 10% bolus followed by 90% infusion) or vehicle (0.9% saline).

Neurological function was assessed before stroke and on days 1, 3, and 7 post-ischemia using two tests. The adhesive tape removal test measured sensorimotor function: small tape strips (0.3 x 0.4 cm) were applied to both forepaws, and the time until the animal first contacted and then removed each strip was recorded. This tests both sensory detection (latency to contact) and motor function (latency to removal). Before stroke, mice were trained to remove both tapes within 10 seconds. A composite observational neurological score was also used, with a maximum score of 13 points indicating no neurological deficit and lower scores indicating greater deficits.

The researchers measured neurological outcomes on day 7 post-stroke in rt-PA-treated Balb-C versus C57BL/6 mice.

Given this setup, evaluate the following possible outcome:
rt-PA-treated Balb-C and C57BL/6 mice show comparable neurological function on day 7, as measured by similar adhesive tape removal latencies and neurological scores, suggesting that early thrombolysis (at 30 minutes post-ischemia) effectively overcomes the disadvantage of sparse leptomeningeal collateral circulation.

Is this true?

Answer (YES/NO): NO